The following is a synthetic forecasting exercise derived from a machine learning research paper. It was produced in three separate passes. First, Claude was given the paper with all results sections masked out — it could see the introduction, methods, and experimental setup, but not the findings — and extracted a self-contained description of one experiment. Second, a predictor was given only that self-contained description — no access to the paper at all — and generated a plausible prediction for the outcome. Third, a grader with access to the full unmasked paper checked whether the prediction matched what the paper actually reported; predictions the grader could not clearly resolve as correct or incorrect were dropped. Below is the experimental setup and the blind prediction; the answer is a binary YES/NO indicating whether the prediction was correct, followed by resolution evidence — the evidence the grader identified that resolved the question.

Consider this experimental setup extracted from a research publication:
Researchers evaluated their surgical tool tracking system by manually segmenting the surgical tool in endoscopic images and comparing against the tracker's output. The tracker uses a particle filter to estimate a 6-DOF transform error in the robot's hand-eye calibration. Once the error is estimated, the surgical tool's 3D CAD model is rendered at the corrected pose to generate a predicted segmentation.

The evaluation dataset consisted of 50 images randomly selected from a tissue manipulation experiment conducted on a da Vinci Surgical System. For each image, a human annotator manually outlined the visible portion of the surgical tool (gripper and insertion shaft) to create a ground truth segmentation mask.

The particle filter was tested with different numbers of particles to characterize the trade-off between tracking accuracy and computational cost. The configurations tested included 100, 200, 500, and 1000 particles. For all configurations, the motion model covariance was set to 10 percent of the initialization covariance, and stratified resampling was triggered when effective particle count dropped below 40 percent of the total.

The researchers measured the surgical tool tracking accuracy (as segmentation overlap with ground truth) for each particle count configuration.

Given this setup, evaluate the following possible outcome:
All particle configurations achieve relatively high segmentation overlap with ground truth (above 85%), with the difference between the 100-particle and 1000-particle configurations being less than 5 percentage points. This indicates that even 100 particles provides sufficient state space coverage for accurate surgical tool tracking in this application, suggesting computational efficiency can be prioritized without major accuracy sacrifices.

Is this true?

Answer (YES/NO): NO